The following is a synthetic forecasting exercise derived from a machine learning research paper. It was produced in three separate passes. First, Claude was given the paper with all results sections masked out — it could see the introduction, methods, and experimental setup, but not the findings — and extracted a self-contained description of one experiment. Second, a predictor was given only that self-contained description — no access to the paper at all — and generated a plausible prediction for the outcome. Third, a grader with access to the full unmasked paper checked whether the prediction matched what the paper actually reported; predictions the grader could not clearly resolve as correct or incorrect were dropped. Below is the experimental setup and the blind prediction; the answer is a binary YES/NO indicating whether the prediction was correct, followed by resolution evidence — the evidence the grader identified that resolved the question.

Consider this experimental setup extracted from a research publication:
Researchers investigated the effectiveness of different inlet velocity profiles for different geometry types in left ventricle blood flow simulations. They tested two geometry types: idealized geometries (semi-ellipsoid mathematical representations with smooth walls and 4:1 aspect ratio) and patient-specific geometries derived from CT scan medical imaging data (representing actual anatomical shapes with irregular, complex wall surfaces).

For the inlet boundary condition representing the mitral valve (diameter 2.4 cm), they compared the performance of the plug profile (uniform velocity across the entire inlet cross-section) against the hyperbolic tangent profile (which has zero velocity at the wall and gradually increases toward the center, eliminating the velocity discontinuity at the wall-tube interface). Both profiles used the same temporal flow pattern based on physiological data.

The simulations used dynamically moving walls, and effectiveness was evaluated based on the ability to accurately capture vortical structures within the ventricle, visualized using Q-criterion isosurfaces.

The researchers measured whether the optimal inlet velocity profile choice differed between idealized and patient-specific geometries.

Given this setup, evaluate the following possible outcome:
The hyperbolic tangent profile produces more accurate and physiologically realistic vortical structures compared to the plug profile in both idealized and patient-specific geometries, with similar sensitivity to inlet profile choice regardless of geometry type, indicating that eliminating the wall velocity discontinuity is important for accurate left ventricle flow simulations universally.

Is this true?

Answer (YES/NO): NO